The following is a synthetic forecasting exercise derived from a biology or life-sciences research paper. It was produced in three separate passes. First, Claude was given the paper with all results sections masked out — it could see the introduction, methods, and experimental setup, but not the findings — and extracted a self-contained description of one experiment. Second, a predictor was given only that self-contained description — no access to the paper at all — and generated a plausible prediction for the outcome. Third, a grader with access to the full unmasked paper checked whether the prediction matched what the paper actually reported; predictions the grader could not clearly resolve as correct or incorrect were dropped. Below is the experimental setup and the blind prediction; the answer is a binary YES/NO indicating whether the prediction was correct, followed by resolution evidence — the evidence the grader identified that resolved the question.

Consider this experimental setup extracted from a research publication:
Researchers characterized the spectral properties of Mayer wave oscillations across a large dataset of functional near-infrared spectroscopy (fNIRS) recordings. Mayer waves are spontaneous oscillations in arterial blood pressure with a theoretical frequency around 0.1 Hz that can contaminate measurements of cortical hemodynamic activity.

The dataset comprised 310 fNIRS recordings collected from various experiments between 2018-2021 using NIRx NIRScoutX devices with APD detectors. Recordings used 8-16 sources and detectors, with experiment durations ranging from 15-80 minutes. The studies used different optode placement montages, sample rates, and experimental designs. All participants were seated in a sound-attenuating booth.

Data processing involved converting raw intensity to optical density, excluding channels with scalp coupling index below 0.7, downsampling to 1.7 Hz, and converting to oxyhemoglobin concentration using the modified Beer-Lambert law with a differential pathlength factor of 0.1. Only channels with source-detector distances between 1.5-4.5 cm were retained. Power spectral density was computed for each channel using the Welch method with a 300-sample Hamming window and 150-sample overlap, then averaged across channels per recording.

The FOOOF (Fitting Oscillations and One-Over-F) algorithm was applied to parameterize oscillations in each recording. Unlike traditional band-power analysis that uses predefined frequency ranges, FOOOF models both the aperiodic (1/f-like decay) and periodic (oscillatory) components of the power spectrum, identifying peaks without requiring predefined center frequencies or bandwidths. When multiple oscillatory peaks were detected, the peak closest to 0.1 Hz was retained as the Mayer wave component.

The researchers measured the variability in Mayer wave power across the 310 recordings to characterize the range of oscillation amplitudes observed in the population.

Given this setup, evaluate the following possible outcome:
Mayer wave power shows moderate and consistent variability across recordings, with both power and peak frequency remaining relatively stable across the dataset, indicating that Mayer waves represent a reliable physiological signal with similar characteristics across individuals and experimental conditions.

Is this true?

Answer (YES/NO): NO